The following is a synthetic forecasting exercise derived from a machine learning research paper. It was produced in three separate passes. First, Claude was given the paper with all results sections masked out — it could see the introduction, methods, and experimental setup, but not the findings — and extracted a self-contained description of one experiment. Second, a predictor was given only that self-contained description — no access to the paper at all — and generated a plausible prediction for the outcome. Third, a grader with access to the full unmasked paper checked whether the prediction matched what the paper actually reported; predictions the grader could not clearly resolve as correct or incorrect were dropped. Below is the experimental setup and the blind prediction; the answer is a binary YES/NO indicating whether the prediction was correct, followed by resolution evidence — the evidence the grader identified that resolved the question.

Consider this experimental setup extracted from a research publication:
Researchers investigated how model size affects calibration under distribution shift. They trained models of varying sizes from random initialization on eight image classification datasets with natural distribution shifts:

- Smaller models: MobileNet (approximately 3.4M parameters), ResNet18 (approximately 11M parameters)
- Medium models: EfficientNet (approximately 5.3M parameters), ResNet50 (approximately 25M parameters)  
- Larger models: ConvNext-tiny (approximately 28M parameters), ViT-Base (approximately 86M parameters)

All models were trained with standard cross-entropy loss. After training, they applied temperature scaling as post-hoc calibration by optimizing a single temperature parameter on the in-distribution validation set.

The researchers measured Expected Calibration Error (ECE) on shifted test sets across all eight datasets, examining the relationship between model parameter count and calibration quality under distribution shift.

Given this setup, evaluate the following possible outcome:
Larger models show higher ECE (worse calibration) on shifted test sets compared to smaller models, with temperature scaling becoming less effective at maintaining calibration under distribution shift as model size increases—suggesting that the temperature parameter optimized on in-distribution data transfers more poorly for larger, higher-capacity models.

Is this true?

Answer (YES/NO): YES